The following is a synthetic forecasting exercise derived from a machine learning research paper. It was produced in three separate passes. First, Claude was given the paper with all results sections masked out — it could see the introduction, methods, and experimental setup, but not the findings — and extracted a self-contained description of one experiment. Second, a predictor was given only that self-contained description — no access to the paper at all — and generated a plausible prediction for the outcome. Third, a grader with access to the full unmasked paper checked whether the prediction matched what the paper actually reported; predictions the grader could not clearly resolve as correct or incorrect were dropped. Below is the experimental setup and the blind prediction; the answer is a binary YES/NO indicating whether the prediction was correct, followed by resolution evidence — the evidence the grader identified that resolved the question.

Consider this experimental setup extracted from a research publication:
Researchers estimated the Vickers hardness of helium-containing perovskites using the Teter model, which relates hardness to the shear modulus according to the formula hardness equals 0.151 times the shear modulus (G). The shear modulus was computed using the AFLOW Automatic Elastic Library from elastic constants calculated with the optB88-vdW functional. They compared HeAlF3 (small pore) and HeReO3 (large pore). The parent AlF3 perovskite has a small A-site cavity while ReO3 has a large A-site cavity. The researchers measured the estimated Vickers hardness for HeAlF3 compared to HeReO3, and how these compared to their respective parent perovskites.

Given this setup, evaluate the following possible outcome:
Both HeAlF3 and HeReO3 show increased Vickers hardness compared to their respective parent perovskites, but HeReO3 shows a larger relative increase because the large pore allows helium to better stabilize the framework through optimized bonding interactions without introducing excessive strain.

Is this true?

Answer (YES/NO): NO